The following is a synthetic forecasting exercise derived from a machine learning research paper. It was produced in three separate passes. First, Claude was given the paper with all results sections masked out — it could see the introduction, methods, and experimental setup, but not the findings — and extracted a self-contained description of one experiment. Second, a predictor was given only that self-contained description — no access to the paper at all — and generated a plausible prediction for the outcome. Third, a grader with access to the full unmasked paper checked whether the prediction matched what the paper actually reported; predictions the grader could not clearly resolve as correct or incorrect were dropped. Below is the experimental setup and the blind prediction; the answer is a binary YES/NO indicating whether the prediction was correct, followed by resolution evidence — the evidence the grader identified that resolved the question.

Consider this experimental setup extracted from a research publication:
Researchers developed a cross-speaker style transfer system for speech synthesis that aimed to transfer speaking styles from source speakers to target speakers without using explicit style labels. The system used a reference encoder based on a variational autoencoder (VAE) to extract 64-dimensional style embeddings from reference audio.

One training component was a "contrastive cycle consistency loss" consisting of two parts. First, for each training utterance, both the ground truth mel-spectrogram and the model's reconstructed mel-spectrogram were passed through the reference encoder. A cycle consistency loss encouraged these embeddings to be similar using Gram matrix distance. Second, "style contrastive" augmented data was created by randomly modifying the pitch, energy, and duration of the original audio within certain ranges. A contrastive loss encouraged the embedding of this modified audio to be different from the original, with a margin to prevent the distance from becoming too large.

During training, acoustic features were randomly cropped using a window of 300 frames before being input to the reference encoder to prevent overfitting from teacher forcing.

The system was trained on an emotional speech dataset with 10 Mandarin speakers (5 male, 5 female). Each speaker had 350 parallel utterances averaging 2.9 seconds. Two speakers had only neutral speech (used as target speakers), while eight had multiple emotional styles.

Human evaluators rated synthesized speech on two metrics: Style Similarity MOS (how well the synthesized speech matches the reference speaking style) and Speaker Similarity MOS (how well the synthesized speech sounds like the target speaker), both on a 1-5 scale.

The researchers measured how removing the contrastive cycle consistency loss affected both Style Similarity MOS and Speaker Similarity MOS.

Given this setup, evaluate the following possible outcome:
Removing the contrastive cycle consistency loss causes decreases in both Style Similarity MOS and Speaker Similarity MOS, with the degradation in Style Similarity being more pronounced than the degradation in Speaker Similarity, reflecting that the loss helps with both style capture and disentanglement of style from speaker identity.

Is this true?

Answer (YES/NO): NO